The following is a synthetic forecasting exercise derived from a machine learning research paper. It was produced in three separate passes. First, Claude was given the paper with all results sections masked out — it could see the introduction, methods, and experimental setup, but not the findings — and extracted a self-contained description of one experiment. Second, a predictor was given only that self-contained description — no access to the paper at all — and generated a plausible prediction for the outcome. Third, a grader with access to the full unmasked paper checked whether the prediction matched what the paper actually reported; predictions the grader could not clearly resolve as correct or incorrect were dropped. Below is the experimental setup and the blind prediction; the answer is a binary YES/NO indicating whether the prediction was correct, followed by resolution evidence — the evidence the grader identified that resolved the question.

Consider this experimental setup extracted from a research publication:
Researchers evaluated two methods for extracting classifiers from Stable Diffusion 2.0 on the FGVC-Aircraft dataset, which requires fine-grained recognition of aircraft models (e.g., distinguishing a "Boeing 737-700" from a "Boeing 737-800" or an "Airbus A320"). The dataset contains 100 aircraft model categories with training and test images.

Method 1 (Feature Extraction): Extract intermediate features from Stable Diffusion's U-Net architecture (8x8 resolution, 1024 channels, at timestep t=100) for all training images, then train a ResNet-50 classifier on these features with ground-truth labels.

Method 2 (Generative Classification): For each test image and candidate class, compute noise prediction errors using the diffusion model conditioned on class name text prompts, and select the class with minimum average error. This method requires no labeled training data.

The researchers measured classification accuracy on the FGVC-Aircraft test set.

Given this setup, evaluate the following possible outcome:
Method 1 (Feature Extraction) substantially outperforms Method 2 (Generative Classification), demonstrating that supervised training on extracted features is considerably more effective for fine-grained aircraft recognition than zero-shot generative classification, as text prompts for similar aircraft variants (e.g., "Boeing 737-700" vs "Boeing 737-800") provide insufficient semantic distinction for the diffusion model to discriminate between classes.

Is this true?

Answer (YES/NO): YES